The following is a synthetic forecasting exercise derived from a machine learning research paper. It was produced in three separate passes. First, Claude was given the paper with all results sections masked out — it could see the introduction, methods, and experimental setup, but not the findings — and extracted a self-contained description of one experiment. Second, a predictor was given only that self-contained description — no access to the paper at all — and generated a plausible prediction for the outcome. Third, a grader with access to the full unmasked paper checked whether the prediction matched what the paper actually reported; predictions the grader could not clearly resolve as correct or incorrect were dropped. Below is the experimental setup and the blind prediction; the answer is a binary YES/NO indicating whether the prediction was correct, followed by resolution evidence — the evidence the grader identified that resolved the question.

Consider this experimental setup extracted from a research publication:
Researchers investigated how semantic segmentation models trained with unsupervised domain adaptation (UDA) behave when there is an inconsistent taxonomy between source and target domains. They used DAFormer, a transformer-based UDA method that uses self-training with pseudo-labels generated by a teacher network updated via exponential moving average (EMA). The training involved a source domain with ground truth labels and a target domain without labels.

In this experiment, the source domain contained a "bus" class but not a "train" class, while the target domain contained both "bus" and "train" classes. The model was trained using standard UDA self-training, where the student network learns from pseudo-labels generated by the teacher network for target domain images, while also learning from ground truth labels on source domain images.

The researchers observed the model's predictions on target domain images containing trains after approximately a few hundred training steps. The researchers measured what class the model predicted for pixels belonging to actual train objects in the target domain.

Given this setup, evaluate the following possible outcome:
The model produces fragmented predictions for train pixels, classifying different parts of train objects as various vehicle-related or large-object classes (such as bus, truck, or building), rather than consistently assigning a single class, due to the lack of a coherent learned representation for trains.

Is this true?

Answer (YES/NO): NO